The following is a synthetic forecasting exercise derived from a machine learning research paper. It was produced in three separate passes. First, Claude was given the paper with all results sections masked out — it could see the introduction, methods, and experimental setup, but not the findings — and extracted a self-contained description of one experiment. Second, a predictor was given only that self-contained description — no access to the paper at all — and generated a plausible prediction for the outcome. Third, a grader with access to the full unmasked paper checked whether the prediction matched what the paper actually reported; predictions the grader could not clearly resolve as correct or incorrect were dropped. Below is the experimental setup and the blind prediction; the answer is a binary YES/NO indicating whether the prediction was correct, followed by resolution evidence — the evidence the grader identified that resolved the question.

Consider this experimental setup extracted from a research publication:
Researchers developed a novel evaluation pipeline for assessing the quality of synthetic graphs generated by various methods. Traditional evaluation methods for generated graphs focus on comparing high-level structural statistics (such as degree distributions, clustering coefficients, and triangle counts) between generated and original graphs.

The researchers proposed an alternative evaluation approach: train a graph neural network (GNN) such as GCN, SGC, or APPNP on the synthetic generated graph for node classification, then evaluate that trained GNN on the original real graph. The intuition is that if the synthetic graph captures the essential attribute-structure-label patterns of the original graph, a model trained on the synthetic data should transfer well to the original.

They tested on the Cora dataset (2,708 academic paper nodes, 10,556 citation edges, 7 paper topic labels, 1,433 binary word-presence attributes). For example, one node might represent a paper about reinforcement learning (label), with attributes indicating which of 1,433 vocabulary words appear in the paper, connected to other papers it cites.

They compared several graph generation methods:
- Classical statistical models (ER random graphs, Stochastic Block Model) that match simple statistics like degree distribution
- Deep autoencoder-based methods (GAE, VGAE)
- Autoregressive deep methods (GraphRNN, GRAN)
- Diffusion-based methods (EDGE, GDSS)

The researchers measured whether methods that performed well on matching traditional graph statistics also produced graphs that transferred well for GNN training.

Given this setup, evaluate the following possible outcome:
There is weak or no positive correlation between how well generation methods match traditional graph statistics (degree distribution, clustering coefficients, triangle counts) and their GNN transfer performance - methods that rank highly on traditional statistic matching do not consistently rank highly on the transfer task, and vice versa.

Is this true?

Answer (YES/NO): YES